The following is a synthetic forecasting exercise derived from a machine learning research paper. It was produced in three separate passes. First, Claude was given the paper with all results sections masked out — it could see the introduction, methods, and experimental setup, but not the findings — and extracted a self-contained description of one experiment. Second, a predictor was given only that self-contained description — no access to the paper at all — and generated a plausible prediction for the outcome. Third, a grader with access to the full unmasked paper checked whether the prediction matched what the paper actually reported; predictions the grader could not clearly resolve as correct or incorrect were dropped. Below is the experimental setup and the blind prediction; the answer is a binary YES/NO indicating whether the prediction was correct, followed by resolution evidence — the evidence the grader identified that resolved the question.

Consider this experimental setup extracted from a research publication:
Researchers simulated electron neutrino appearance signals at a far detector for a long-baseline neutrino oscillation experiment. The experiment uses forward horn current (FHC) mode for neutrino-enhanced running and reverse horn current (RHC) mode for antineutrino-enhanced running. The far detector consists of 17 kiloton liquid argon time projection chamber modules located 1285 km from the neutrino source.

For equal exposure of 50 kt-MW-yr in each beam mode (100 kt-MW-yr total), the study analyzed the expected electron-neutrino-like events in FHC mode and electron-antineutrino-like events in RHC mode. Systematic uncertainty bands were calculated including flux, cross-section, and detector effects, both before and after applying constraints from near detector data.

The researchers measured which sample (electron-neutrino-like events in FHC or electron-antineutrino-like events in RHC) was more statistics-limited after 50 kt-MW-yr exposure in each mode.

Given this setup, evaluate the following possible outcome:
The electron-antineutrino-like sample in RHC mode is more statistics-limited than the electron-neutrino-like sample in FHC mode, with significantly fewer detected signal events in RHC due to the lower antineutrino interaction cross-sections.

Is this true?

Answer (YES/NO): YES